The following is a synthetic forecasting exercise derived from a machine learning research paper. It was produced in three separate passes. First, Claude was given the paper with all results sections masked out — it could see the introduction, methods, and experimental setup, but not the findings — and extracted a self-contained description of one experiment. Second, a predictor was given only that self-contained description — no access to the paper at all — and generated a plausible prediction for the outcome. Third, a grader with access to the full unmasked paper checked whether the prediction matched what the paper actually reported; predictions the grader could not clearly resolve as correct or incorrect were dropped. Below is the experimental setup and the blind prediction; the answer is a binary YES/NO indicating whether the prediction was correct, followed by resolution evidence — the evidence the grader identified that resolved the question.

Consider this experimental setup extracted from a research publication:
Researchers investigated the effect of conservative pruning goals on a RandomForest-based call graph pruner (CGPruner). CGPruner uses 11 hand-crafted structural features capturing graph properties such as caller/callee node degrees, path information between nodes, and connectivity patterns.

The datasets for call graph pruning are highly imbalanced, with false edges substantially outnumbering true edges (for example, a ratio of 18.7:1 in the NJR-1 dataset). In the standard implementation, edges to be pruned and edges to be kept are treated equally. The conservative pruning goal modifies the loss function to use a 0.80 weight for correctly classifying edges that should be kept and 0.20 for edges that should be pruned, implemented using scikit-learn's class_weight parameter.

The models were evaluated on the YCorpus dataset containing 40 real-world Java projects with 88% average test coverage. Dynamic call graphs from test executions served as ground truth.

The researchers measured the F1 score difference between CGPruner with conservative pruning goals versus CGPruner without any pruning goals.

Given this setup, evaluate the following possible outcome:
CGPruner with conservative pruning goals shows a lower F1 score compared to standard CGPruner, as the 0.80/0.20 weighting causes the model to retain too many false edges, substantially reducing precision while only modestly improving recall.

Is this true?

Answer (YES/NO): NO